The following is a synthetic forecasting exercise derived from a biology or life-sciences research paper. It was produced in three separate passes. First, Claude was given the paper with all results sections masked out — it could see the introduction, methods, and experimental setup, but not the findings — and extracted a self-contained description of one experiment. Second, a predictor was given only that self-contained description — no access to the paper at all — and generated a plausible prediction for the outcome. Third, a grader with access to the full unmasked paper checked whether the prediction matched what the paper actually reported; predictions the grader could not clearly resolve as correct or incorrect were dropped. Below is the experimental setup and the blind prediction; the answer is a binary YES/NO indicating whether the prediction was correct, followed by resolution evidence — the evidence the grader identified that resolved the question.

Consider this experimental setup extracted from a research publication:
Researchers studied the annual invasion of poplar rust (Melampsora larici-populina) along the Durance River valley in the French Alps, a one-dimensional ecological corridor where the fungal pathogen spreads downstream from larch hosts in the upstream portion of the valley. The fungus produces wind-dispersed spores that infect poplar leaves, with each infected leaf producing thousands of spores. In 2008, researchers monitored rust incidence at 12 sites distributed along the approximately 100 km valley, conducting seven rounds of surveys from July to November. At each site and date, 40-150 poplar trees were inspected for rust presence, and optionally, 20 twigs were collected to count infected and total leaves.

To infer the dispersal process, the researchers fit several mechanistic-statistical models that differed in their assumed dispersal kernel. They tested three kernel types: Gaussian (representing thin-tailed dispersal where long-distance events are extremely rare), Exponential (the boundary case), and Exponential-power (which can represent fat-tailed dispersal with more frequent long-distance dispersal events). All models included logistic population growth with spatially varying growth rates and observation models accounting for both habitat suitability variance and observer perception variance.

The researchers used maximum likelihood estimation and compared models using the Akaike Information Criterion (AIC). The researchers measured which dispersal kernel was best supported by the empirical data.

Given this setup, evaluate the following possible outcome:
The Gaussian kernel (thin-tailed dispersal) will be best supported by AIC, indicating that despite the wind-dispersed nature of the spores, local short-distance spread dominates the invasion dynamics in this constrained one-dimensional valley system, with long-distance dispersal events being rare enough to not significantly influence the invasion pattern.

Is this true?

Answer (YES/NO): NO